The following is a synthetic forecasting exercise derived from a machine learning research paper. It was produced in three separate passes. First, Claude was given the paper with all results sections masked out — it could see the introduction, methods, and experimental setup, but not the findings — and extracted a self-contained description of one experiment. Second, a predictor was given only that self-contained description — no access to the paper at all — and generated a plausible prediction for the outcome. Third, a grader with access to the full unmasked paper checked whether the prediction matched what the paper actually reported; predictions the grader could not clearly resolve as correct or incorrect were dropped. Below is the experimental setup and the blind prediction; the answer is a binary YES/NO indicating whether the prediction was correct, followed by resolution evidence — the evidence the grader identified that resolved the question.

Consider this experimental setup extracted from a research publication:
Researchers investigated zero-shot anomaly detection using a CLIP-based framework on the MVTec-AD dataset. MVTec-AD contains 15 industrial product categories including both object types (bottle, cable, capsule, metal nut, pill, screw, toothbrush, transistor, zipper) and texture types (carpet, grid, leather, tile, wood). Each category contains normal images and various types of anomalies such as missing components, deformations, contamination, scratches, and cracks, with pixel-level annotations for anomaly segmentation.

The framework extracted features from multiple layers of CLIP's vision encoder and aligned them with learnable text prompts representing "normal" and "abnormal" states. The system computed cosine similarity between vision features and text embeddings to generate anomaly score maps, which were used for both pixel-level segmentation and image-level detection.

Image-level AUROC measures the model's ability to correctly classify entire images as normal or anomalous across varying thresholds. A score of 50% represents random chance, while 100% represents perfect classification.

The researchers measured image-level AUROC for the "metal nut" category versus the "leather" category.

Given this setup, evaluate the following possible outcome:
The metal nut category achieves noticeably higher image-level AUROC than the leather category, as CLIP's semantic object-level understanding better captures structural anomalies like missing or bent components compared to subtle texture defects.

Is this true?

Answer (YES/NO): NO